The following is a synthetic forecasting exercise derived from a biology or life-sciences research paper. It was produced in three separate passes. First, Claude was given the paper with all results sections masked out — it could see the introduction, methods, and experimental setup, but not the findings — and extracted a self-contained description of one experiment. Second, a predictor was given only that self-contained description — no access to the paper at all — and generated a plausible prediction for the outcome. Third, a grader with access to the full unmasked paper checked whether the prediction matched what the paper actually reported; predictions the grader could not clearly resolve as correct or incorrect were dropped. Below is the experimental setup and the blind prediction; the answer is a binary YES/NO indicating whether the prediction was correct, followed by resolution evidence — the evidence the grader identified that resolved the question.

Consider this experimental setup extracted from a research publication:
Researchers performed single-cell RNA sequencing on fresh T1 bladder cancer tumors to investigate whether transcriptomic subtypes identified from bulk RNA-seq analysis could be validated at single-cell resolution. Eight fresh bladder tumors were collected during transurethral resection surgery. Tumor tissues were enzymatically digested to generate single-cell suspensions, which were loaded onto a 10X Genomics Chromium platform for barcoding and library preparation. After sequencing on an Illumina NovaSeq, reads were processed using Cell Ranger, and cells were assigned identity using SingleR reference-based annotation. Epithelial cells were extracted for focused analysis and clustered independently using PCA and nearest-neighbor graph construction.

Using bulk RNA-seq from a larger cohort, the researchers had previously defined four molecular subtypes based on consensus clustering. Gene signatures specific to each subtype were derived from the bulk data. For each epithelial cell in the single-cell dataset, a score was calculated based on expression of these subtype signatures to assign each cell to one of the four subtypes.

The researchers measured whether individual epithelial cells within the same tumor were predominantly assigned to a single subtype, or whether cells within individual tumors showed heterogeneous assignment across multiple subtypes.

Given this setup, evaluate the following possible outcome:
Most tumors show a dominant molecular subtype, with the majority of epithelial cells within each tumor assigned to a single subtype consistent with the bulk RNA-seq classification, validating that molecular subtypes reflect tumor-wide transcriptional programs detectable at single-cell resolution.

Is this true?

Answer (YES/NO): YES